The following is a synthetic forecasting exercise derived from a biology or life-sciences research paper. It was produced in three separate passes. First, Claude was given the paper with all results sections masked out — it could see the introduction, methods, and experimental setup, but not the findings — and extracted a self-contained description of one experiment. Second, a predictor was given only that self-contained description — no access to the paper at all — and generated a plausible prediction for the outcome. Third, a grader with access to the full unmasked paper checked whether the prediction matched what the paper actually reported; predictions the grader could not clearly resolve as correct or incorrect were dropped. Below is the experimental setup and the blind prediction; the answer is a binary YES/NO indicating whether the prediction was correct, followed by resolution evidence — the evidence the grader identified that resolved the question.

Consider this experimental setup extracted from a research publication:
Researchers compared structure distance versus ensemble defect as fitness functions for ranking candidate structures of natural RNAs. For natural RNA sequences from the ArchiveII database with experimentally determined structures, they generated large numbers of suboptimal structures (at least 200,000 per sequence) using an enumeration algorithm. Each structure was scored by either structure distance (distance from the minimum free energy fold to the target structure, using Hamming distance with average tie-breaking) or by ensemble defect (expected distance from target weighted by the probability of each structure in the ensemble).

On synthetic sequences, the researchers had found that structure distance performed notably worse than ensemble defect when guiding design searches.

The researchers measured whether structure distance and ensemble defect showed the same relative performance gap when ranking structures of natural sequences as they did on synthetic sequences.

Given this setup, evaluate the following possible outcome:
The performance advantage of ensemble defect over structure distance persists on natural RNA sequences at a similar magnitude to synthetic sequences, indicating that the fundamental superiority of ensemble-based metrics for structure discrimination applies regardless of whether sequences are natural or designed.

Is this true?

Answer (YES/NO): NO